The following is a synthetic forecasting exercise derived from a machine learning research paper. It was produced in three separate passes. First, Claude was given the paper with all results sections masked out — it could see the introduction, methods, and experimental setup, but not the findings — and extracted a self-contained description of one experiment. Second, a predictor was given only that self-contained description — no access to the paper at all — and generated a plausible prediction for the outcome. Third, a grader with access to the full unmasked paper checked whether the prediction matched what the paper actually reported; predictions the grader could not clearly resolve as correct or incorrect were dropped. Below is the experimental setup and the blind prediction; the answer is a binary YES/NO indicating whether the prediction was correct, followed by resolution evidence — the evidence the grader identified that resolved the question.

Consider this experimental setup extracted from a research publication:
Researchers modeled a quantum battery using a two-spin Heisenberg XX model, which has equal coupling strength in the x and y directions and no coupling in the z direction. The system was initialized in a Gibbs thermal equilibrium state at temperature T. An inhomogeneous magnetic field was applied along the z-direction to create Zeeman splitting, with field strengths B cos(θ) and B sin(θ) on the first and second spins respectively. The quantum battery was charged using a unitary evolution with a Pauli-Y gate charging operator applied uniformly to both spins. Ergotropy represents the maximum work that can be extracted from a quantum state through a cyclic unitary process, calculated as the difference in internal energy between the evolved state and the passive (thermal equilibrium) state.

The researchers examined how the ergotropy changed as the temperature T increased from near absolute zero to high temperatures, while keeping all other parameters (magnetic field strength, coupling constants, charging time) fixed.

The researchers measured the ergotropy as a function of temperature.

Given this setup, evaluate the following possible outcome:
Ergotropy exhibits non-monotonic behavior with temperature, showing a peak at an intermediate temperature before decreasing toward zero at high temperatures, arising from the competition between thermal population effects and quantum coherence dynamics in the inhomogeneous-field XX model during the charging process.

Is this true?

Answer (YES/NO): YES